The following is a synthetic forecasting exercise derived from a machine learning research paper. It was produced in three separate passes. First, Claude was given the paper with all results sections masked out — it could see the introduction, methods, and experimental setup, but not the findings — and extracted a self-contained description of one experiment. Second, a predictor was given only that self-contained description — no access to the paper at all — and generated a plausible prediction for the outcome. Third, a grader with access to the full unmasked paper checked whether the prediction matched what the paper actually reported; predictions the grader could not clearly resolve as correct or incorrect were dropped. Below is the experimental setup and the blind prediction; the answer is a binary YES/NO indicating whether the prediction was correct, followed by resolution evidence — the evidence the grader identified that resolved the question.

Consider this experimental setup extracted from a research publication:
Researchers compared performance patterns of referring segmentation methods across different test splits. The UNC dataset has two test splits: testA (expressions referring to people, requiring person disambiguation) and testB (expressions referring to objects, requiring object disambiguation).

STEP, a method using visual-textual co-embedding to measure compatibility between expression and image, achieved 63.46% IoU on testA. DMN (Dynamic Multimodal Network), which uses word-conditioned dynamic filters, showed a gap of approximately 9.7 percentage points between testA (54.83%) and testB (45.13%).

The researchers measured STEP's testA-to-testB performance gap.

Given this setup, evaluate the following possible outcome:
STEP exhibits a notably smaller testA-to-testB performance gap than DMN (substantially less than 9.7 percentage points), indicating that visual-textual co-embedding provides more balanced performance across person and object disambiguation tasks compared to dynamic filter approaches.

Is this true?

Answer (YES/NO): YES